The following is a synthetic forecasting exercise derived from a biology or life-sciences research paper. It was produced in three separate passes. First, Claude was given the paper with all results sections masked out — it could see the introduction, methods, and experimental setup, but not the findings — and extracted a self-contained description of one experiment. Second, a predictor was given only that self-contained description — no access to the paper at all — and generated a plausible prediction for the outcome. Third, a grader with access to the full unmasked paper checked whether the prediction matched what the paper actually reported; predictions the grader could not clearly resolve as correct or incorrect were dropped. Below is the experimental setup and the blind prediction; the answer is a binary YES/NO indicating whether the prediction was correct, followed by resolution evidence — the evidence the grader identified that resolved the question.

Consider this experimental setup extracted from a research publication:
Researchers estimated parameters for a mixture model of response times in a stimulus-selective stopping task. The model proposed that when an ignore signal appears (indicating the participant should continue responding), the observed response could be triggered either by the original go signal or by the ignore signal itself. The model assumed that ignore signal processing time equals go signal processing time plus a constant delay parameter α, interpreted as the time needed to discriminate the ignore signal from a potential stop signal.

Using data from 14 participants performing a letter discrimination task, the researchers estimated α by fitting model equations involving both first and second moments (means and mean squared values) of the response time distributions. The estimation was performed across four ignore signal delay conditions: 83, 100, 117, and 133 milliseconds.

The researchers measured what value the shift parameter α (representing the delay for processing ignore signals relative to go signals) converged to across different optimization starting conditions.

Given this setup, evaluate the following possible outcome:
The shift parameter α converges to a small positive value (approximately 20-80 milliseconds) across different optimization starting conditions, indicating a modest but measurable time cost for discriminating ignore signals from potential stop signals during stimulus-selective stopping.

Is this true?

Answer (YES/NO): YES